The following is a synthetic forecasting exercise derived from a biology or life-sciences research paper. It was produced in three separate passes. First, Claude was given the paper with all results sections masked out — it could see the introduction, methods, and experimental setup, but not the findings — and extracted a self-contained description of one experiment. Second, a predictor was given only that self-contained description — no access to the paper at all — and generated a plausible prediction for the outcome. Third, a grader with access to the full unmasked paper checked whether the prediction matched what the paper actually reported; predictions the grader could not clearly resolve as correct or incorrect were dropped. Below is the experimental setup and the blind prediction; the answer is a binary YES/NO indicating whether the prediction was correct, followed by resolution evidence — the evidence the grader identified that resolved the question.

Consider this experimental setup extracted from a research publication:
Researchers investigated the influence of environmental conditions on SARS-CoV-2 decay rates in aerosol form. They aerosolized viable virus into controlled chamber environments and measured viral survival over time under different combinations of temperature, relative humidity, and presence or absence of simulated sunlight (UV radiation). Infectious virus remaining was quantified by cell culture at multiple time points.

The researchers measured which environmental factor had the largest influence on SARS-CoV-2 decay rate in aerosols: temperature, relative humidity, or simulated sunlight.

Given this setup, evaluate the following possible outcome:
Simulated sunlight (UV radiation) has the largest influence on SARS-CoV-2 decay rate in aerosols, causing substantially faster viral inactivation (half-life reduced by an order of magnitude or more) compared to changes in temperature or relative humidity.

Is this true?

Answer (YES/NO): NO